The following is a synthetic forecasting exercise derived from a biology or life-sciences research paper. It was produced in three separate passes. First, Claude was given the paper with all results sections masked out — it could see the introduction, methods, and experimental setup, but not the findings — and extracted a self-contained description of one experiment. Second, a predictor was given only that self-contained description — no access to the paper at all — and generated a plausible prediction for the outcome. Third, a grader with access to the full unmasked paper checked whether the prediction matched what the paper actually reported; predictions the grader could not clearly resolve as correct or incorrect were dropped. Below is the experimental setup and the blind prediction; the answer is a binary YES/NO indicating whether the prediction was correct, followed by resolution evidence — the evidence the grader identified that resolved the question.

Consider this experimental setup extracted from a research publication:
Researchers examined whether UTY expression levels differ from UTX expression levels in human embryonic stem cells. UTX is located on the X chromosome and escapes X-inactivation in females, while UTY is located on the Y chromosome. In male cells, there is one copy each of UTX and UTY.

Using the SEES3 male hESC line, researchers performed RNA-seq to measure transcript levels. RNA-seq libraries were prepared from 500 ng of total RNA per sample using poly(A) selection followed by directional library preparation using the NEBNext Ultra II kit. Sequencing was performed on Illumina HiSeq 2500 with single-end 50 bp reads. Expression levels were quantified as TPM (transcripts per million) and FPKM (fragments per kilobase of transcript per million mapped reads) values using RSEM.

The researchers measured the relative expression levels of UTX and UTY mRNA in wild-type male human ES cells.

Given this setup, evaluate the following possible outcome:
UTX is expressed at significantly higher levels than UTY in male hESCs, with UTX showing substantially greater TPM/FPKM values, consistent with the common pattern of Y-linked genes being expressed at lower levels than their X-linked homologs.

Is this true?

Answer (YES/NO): YES